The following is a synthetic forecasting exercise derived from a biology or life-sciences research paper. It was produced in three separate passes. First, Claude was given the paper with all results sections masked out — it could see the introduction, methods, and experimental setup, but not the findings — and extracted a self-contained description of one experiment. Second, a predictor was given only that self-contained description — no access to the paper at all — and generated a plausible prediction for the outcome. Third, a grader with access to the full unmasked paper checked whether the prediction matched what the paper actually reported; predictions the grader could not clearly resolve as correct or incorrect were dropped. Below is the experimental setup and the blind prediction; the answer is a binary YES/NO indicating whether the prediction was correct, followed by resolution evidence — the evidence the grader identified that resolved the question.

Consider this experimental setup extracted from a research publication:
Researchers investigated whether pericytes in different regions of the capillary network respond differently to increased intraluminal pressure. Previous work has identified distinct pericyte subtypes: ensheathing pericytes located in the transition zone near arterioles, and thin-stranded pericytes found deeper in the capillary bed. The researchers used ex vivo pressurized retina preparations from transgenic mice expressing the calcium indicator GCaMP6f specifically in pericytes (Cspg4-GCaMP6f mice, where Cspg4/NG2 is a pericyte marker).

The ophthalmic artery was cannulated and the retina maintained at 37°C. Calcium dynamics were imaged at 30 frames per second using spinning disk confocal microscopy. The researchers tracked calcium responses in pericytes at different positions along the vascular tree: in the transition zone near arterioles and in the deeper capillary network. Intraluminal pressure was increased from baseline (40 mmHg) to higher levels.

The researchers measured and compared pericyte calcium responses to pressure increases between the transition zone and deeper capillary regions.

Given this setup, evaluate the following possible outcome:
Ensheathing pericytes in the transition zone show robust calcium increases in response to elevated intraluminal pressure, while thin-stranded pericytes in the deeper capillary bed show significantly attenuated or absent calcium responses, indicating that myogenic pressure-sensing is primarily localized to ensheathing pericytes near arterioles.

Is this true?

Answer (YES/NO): NO